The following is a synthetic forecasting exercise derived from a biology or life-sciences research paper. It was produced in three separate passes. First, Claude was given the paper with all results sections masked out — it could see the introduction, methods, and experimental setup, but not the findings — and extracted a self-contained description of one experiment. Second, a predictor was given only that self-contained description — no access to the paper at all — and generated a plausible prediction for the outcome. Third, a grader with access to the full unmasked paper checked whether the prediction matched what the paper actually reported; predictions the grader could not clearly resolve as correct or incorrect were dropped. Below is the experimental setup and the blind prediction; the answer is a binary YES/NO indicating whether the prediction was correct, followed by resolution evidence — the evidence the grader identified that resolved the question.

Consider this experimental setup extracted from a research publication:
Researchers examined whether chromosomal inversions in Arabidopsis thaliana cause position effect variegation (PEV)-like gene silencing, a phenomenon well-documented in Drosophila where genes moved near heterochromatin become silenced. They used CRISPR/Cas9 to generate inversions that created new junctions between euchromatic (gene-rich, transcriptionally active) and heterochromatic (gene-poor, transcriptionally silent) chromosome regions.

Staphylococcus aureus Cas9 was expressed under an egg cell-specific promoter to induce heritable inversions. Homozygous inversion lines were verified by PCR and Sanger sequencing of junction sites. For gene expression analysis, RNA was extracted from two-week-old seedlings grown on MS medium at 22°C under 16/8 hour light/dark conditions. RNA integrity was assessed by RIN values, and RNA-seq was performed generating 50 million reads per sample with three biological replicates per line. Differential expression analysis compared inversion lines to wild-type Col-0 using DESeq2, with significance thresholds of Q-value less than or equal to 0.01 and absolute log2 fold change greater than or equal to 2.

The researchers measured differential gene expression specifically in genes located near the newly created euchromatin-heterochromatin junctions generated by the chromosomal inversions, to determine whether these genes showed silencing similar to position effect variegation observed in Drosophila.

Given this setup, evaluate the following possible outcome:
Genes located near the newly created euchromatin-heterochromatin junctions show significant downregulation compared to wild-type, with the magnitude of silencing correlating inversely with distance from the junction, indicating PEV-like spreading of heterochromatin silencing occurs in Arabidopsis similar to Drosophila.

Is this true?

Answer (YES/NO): NO